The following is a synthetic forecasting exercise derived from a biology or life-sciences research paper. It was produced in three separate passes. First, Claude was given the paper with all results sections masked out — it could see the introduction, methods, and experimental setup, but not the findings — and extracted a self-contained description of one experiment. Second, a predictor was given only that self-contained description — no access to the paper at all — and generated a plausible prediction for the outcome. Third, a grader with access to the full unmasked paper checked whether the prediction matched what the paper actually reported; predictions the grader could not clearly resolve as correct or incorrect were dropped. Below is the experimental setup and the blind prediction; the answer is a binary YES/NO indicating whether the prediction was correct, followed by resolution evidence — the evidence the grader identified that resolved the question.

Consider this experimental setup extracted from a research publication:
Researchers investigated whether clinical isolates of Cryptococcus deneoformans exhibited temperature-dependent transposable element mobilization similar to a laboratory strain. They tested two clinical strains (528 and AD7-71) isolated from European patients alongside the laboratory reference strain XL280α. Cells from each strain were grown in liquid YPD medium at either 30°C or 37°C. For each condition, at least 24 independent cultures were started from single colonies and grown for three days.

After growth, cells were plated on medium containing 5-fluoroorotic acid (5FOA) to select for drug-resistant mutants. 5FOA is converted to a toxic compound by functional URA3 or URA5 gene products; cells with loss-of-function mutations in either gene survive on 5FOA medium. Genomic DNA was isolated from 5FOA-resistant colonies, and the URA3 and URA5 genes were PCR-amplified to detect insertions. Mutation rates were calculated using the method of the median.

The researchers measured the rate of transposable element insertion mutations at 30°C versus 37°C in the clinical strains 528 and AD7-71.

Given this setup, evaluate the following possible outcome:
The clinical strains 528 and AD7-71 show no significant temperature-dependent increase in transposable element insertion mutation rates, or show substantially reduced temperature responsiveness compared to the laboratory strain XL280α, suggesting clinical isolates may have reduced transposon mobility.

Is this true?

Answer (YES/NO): NO